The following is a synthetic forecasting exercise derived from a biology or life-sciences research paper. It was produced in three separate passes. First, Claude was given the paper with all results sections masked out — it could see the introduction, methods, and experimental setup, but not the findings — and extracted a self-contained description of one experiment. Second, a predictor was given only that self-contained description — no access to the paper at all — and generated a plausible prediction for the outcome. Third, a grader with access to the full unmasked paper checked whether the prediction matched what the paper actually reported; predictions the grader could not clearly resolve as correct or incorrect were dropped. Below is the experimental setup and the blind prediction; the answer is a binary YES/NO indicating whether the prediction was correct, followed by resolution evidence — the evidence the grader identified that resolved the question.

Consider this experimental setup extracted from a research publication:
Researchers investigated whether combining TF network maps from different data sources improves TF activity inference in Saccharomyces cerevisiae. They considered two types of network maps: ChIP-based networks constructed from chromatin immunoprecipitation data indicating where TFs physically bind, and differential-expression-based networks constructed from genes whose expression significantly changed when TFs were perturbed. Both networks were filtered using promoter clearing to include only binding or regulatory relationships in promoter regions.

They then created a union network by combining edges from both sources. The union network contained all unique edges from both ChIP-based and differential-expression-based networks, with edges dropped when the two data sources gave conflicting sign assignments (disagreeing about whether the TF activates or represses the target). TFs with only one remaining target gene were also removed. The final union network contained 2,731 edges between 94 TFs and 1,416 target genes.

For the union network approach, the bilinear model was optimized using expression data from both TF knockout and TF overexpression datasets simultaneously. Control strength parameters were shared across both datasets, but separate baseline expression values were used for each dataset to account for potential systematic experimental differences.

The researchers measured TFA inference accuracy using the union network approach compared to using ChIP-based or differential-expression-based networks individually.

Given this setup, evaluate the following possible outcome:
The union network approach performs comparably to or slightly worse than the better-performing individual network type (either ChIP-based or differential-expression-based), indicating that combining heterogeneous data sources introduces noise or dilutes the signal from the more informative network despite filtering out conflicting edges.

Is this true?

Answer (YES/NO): NO